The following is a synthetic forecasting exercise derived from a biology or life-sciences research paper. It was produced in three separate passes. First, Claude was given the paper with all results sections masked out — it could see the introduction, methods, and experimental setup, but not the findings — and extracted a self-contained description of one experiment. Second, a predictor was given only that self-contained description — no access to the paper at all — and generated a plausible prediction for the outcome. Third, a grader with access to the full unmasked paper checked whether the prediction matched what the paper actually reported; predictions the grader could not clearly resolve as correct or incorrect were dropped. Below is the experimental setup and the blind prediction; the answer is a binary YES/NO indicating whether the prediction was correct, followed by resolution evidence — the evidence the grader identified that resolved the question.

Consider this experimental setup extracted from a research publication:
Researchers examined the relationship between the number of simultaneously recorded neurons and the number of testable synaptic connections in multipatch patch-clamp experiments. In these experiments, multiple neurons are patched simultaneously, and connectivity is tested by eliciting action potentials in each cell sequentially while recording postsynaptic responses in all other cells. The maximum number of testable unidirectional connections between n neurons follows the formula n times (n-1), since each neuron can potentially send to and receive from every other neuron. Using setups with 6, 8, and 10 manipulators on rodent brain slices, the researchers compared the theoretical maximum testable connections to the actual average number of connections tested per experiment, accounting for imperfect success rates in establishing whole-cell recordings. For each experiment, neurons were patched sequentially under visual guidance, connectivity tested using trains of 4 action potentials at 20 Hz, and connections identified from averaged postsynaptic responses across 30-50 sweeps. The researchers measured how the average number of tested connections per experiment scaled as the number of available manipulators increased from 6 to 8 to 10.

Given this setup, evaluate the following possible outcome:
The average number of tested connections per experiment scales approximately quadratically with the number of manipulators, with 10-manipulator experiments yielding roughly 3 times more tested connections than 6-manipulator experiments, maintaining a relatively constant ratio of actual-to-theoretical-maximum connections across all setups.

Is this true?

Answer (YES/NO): NO